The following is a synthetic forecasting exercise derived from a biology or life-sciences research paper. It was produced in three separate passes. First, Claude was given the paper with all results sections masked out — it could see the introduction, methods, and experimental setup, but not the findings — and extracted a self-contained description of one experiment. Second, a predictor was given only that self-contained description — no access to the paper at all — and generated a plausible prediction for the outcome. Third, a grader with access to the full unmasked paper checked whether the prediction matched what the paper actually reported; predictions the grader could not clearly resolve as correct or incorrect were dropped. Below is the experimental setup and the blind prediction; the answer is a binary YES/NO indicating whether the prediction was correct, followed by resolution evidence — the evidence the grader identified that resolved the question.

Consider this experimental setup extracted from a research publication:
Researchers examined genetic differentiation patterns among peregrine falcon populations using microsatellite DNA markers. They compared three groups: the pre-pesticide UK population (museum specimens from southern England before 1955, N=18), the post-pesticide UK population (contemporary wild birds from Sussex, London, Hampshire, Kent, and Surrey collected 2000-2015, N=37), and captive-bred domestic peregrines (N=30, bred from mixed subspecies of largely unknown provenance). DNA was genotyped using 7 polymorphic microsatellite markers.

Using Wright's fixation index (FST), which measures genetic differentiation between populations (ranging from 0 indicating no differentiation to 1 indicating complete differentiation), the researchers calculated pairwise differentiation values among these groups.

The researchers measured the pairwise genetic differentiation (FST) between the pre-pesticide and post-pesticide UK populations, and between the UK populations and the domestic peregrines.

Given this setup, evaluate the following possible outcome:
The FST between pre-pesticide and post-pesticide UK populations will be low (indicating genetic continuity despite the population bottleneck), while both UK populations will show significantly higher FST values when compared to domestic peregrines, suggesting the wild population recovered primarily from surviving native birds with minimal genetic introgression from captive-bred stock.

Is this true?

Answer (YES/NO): YES